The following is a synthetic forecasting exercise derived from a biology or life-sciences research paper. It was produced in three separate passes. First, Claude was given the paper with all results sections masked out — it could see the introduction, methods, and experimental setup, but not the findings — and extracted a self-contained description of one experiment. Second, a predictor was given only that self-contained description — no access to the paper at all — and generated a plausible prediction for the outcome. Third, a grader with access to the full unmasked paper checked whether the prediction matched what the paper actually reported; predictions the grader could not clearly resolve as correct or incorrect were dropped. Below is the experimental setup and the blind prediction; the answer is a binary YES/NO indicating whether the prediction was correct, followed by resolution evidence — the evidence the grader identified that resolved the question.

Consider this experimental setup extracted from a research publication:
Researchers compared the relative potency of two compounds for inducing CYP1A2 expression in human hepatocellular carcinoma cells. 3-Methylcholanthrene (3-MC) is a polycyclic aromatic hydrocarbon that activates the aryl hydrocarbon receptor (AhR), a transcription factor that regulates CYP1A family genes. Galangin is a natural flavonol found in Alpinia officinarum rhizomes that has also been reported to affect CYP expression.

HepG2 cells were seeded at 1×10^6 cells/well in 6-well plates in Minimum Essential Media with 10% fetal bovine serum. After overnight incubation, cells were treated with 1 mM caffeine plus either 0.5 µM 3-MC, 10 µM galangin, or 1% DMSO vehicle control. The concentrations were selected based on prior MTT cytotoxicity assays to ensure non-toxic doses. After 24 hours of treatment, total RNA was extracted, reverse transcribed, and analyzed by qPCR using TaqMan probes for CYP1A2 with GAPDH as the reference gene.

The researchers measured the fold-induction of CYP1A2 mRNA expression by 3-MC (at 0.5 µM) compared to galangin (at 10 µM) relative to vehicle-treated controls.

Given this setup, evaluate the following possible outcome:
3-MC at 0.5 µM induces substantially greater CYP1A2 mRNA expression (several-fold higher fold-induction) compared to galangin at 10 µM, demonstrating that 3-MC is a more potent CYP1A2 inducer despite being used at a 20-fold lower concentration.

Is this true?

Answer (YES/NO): NO